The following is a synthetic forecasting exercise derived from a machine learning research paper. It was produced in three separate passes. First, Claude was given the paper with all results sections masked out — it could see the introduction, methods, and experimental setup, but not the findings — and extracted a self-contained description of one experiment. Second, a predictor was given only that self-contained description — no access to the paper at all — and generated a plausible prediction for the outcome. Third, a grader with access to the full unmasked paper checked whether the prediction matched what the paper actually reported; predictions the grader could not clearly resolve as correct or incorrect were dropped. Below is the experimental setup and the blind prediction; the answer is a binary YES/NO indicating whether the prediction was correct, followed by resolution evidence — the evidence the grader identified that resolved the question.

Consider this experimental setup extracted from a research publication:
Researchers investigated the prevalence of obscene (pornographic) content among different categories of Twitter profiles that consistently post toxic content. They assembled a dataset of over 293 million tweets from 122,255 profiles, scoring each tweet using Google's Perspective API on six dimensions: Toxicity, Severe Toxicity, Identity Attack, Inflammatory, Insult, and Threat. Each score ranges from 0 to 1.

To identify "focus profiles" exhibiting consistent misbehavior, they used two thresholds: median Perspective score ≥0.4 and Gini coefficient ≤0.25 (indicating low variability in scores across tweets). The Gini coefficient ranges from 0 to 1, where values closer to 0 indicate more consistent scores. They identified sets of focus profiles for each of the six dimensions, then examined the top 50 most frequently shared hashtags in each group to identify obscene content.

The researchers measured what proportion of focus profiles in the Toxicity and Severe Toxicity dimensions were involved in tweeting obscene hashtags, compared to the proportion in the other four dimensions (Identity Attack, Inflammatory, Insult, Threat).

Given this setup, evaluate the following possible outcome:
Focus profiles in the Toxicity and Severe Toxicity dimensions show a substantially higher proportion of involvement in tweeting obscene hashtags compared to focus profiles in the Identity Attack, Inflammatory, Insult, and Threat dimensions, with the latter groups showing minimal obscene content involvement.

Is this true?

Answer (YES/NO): YES